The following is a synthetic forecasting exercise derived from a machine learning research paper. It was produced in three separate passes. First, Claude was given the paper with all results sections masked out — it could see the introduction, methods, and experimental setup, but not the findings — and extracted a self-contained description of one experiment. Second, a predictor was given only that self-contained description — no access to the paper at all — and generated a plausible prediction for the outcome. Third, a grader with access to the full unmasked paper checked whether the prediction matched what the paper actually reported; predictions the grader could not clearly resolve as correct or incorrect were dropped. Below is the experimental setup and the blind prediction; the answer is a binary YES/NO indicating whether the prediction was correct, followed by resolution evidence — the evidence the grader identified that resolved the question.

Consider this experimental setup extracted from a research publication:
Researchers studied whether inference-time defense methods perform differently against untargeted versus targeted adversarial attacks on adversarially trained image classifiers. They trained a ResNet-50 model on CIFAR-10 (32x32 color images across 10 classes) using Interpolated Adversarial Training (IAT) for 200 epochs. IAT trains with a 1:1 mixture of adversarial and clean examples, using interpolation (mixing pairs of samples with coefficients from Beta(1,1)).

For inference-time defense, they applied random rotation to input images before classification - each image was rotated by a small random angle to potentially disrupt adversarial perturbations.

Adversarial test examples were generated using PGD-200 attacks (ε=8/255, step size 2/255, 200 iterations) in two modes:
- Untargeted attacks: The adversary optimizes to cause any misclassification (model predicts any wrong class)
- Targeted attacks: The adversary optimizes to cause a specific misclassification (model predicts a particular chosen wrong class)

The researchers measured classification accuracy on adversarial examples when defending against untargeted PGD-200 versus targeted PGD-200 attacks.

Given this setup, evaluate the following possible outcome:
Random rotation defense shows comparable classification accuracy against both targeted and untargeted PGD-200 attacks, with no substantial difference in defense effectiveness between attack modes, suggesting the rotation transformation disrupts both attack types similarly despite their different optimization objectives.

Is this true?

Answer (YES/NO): NO